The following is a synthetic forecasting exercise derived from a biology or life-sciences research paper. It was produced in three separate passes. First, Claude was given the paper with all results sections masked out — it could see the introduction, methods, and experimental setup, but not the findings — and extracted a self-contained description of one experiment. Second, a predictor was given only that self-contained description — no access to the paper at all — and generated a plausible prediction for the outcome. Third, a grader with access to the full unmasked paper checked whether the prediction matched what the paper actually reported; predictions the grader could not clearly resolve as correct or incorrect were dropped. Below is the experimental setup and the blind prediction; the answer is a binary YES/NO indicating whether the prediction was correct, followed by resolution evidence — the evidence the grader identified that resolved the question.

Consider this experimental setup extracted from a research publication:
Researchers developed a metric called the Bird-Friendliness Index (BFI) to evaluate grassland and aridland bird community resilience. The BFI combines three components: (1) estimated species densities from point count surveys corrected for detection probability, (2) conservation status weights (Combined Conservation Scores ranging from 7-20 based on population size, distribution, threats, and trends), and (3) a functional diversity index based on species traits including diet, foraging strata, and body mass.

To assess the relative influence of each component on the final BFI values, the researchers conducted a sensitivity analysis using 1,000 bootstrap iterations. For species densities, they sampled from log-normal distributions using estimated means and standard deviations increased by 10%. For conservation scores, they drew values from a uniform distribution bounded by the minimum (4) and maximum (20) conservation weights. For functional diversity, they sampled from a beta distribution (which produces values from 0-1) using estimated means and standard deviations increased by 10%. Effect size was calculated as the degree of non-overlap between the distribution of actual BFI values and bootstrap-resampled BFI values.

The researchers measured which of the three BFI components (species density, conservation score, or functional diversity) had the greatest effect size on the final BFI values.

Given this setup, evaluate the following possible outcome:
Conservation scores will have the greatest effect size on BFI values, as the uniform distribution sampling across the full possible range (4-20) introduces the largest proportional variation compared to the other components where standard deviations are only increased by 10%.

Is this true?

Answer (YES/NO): NO